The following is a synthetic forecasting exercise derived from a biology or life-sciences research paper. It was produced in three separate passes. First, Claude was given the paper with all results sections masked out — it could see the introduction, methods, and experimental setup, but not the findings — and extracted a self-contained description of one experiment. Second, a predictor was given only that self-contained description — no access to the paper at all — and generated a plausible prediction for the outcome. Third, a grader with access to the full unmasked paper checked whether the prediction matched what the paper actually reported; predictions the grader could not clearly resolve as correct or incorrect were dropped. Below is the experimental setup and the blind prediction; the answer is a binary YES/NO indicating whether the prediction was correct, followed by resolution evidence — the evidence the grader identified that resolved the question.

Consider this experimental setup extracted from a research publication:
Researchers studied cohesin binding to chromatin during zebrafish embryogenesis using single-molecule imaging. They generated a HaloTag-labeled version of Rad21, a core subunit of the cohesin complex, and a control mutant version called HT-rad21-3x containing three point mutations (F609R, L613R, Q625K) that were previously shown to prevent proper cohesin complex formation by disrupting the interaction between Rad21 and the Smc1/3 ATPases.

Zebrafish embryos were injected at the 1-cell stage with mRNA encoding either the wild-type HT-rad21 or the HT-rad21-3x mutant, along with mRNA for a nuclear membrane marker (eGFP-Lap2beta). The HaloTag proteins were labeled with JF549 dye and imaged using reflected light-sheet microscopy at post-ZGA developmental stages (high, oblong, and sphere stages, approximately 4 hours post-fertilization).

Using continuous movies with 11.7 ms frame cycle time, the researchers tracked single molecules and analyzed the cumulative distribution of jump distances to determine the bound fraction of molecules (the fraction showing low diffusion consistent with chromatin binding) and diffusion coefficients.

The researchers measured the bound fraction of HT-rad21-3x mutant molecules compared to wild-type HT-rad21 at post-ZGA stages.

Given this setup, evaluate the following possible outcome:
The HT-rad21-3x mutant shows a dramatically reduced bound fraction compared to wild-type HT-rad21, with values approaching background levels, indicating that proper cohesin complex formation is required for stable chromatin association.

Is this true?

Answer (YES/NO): YES